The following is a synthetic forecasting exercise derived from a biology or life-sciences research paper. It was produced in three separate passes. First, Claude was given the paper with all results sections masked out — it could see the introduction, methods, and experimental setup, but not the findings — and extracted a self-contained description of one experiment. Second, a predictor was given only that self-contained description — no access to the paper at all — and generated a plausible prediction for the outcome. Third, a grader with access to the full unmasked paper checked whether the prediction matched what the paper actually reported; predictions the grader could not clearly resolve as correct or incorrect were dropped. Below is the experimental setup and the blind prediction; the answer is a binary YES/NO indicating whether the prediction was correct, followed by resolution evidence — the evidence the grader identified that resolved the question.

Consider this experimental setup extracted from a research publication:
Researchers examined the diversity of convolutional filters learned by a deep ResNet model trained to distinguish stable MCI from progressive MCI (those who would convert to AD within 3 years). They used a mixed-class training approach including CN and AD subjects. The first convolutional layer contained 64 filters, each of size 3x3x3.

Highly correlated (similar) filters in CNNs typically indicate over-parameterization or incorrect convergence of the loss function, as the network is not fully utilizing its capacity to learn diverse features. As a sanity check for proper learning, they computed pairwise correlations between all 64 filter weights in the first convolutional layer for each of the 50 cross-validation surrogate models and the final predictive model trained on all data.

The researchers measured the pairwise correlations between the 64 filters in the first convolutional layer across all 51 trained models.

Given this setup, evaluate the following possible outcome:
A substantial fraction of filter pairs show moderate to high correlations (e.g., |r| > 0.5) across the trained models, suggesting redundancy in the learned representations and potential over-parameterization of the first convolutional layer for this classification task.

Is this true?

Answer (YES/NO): NO